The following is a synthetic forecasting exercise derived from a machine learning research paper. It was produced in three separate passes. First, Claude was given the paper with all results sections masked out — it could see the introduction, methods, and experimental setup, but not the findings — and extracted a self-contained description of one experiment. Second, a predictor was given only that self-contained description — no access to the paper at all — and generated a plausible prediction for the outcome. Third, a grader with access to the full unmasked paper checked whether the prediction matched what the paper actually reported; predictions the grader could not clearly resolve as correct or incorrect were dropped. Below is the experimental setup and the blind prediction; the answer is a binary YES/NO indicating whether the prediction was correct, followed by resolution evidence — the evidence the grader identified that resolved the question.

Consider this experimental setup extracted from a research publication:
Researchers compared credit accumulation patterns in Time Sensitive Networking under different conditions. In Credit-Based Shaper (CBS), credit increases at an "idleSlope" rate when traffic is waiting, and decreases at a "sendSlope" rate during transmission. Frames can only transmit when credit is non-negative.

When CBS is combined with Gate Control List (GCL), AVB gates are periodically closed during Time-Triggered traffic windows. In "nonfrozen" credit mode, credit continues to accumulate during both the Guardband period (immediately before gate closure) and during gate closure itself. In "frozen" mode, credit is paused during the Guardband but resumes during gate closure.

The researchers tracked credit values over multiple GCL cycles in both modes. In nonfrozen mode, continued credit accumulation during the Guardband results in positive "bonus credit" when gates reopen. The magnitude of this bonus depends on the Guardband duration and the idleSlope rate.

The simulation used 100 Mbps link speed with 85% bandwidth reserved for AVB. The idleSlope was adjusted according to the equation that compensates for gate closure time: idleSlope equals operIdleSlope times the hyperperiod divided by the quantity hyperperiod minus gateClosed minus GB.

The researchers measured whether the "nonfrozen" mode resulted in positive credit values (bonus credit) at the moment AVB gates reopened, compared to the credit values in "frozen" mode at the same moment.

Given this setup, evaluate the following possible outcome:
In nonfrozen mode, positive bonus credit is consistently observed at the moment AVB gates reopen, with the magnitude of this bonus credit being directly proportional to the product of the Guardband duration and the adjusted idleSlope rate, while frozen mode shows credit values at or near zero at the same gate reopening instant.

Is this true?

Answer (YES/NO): NO